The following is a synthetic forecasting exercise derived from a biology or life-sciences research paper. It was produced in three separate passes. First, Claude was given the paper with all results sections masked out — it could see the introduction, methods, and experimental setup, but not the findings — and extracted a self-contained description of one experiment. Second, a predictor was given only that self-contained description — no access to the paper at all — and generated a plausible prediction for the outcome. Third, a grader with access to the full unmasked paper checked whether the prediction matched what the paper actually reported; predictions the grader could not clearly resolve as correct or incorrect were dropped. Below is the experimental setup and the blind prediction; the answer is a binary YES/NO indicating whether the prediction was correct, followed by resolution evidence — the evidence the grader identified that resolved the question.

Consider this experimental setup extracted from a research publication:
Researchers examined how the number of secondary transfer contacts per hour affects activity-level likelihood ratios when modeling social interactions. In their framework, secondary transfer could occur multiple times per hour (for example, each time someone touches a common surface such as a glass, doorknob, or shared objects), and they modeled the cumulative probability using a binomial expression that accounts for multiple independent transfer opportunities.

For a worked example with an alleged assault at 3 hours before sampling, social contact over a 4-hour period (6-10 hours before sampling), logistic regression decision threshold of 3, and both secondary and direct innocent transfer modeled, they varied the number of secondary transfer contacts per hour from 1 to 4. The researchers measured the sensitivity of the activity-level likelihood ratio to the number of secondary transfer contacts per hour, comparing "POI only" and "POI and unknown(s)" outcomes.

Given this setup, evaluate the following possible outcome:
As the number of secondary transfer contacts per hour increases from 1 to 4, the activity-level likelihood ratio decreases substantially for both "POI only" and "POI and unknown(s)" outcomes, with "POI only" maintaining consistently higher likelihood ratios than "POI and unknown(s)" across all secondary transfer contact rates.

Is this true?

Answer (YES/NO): NO